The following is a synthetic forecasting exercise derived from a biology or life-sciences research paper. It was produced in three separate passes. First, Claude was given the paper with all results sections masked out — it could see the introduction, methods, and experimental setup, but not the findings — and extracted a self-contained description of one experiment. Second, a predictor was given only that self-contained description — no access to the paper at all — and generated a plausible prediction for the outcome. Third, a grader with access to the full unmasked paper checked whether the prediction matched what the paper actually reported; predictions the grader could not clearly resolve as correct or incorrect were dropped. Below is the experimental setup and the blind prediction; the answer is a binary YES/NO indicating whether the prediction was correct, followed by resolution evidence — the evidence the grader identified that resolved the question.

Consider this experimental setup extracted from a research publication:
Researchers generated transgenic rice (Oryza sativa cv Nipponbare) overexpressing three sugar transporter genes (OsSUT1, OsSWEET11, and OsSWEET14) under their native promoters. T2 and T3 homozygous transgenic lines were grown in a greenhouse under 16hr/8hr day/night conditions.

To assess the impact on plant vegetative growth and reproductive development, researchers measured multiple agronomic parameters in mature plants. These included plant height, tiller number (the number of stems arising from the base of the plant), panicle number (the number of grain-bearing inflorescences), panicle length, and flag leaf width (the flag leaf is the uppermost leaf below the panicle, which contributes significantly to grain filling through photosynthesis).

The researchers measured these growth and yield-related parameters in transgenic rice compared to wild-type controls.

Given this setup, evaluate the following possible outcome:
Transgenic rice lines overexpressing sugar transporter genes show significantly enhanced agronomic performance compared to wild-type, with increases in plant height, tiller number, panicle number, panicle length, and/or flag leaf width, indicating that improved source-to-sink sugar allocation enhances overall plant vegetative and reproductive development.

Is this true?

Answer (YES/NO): NO